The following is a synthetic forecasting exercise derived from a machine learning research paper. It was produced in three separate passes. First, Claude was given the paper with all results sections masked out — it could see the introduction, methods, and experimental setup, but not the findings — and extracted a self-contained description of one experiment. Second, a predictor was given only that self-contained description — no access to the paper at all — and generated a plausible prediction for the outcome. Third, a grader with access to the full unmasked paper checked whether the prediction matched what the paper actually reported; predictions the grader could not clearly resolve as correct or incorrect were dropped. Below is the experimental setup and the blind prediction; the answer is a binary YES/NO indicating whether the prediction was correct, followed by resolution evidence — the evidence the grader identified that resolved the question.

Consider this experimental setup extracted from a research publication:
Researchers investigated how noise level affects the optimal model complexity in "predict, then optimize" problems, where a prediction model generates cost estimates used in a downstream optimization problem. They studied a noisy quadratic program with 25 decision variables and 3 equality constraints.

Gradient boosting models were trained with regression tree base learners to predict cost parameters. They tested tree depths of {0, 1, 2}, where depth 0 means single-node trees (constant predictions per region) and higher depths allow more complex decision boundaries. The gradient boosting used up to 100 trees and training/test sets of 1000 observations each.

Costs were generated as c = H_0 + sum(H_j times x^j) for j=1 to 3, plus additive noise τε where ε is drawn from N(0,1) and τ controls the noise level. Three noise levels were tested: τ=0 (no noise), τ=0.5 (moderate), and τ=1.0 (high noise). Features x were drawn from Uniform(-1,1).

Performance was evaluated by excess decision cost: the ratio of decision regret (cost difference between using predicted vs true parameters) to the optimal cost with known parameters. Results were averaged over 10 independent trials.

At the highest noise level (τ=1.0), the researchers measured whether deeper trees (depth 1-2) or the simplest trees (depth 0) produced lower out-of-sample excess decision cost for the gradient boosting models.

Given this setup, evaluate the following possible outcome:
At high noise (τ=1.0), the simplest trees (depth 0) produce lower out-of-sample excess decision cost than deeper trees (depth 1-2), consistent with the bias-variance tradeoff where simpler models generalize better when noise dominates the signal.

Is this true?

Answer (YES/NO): YES